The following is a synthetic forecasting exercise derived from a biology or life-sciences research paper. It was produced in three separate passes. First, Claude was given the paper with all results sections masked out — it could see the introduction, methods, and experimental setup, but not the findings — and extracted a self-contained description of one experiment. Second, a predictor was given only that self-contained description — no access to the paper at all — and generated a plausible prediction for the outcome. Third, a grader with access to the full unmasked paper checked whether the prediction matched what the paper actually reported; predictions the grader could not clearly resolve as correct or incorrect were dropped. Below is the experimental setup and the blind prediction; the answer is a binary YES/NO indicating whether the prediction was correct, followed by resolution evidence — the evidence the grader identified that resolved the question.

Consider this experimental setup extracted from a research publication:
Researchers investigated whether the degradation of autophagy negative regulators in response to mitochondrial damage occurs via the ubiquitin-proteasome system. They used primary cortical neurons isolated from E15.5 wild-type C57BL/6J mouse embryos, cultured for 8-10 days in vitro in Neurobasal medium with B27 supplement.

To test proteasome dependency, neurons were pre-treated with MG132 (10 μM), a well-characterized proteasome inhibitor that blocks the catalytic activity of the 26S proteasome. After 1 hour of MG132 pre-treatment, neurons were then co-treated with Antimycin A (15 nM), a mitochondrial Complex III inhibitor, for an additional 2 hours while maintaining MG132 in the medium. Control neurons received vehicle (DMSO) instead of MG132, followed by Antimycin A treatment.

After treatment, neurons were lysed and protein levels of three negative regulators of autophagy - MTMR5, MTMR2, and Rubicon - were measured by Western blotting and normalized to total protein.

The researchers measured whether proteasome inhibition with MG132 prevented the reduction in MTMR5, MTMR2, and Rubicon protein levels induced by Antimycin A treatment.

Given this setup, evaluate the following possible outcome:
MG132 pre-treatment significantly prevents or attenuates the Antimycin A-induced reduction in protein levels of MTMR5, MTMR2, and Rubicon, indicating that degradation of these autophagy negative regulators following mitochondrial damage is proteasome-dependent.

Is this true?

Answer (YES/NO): YES